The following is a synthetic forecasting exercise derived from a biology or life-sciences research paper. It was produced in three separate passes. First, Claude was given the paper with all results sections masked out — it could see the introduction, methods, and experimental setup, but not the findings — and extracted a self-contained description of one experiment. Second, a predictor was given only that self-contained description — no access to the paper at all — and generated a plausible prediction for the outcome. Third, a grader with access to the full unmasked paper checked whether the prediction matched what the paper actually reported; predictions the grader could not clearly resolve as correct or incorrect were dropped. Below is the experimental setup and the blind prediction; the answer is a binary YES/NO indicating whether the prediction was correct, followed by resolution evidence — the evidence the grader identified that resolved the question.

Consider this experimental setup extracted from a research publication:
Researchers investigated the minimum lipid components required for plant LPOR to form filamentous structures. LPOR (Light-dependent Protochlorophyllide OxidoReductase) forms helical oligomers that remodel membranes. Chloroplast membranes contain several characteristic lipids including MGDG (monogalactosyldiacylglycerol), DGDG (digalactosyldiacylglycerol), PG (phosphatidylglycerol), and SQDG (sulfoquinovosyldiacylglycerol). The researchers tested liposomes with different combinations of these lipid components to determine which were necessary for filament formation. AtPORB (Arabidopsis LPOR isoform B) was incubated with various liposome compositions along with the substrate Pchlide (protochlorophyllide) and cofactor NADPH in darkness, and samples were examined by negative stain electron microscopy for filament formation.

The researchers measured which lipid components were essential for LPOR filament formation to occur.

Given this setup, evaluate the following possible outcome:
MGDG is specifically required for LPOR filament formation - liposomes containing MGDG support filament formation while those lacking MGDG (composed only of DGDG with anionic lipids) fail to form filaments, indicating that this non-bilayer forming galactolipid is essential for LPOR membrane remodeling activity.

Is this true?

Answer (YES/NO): YES